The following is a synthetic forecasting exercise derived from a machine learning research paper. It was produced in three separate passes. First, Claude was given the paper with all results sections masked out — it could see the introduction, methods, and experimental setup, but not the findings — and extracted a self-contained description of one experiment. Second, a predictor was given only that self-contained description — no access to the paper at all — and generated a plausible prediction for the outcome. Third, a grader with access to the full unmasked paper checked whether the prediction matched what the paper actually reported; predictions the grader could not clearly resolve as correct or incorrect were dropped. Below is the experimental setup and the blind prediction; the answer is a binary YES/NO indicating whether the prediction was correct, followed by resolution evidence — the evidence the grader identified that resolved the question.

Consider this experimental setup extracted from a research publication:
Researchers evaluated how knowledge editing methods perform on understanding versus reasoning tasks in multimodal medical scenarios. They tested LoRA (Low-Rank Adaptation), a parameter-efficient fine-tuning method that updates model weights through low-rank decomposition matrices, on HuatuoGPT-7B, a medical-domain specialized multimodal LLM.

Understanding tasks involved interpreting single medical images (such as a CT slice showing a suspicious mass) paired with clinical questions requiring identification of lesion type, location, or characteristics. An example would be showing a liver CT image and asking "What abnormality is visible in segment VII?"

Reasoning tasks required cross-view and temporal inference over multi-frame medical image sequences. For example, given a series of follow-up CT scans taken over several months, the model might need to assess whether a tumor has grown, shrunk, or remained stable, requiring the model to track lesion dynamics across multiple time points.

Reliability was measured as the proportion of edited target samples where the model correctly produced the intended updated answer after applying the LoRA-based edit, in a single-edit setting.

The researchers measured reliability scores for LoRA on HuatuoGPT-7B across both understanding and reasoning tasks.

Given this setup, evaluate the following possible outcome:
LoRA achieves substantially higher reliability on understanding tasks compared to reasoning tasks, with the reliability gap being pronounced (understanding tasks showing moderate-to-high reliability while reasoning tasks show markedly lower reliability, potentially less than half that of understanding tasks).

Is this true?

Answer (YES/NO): NO